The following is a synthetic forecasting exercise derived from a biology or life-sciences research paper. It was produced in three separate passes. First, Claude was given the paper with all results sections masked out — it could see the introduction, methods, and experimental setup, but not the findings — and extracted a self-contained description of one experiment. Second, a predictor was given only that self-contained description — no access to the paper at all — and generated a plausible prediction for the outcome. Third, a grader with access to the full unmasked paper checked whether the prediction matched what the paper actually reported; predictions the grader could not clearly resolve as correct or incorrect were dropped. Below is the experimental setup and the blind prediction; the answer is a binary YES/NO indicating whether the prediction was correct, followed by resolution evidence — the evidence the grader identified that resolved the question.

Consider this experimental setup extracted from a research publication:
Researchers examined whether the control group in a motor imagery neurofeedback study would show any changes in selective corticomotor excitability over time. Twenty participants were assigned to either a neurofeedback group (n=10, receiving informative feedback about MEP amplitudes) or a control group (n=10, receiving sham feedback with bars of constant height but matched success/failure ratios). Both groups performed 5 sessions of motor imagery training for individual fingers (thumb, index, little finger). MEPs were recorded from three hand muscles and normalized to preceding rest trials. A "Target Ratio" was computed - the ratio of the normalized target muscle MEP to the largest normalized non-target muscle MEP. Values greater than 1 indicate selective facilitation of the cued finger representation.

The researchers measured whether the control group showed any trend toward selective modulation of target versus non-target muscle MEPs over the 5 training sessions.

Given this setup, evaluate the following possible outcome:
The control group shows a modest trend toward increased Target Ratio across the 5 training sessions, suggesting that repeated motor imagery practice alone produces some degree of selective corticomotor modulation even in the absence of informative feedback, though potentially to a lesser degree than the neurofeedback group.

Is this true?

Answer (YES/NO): NO